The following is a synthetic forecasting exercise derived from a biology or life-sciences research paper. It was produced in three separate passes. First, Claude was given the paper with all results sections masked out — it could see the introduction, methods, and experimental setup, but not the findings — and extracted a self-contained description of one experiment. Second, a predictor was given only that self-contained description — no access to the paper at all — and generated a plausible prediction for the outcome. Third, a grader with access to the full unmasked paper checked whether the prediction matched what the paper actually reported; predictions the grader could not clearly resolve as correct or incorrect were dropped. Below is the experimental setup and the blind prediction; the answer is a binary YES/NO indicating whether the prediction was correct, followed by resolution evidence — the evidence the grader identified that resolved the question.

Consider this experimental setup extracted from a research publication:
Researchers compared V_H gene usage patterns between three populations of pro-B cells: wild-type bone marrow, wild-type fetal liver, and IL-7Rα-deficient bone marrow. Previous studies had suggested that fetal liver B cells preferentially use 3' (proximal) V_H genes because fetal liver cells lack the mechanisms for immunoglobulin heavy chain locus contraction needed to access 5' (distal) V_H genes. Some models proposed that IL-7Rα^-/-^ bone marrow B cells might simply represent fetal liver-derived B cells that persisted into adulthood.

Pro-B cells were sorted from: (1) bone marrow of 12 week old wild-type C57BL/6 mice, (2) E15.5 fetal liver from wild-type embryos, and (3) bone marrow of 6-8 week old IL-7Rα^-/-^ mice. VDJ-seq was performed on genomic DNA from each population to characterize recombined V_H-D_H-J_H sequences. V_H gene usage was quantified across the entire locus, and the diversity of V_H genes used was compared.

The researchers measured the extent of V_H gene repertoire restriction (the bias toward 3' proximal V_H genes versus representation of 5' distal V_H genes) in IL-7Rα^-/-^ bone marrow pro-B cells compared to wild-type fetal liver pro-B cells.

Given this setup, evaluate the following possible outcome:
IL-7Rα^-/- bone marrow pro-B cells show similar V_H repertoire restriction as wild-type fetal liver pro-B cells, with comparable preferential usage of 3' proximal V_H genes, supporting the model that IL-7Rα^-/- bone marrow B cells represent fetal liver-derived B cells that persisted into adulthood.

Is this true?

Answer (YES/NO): NO